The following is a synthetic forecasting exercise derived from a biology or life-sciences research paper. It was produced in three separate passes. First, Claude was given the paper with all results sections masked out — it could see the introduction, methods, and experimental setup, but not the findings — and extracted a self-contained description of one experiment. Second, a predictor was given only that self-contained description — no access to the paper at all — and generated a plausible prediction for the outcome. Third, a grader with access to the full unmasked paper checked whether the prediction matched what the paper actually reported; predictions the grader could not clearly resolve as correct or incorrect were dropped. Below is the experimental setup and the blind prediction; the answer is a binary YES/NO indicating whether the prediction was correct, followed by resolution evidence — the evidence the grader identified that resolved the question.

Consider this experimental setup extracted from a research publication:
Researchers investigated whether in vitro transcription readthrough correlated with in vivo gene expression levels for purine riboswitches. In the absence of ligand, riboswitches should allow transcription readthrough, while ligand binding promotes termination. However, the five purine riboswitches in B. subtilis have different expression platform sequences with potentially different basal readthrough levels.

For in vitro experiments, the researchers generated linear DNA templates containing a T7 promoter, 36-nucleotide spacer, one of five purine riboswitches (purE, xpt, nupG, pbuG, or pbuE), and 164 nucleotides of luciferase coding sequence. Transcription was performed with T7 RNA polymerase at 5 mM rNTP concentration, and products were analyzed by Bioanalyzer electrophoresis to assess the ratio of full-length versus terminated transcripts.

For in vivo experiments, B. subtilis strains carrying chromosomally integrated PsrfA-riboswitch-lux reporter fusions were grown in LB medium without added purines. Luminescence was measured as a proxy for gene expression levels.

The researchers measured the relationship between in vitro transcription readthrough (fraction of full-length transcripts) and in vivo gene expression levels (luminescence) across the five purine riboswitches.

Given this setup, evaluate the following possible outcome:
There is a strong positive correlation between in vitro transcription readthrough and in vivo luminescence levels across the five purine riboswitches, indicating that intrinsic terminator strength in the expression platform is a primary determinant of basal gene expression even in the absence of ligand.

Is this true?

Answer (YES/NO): YES